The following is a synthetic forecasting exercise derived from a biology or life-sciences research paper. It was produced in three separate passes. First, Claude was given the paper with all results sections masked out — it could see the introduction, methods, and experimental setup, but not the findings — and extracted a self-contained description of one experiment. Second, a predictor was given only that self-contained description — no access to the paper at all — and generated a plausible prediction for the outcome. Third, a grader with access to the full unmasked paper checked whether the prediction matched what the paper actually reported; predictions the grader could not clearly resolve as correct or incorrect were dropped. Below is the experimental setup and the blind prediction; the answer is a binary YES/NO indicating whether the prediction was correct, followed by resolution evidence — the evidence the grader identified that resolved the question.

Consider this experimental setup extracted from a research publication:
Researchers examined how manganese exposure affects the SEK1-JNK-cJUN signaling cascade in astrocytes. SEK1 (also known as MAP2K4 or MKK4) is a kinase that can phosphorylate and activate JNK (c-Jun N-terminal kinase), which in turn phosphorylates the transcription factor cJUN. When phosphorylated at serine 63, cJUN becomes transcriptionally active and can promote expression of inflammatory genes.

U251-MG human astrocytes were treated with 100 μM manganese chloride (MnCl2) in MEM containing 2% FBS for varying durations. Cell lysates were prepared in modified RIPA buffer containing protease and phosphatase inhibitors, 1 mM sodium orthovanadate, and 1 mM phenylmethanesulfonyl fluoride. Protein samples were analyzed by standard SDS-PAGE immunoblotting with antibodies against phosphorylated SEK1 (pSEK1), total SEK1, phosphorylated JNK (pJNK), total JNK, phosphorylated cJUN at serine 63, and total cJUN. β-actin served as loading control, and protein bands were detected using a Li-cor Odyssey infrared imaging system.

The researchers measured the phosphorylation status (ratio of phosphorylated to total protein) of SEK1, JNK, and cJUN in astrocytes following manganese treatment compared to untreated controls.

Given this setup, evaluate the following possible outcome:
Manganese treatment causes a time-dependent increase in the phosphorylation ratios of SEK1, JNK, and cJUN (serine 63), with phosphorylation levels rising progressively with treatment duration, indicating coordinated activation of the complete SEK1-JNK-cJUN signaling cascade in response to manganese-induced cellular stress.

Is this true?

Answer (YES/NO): NO